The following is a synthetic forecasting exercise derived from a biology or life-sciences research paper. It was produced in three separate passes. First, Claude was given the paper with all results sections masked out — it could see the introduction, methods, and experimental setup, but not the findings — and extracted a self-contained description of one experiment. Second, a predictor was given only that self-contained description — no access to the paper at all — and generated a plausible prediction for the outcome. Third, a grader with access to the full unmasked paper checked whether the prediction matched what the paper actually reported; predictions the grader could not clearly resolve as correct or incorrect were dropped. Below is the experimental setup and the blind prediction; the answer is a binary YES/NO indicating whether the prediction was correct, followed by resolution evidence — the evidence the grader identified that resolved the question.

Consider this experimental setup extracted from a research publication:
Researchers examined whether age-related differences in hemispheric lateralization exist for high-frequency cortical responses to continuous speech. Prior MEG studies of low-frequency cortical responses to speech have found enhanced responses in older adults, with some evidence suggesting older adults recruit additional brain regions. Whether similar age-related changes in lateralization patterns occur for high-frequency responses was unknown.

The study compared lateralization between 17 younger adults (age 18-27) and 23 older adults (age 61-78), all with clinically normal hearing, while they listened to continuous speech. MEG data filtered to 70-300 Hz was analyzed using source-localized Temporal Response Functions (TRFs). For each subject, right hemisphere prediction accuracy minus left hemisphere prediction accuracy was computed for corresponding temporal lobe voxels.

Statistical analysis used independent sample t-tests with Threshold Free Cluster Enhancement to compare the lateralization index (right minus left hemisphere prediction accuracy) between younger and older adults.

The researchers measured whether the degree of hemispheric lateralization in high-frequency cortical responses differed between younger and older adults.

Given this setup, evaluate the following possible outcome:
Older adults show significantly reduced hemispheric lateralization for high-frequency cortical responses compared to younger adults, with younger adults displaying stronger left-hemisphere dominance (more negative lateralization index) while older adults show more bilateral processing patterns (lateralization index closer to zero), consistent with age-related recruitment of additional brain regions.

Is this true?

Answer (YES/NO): NO